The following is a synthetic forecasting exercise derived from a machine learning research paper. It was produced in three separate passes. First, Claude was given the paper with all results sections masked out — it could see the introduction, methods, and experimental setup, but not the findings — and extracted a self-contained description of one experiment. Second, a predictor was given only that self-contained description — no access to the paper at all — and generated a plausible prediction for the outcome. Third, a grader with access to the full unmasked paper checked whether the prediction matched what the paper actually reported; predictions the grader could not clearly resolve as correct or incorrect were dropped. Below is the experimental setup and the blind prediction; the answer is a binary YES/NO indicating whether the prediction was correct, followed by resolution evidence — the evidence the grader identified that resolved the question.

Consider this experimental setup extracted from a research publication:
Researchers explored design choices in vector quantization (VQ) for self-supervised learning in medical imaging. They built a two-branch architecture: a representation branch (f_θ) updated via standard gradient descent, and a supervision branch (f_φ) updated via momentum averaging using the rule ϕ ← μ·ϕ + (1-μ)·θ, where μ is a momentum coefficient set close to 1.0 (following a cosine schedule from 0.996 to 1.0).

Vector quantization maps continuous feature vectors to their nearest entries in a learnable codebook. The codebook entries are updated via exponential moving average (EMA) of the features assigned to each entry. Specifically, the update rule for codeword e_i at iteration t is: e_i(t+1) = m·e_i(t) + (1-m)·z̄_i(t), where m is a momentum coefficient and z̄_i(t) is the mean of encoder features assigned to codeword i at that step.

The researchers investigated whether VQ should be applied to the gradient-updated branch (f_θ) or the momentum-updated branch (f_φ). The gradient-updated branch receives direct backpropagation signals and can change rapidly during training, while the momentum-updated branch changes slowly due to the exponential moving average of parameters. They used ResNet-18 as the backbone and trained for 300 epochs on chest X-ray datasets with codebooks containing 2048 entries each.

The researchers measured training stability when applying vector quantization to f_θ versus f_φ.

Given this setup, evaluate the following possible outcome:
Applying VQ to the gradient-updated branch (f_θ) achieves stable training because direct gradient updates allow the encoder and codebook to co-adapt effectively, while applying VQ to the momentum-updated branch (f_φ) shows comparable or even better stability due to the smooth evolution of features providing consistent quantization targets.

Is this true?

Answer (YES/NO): NO